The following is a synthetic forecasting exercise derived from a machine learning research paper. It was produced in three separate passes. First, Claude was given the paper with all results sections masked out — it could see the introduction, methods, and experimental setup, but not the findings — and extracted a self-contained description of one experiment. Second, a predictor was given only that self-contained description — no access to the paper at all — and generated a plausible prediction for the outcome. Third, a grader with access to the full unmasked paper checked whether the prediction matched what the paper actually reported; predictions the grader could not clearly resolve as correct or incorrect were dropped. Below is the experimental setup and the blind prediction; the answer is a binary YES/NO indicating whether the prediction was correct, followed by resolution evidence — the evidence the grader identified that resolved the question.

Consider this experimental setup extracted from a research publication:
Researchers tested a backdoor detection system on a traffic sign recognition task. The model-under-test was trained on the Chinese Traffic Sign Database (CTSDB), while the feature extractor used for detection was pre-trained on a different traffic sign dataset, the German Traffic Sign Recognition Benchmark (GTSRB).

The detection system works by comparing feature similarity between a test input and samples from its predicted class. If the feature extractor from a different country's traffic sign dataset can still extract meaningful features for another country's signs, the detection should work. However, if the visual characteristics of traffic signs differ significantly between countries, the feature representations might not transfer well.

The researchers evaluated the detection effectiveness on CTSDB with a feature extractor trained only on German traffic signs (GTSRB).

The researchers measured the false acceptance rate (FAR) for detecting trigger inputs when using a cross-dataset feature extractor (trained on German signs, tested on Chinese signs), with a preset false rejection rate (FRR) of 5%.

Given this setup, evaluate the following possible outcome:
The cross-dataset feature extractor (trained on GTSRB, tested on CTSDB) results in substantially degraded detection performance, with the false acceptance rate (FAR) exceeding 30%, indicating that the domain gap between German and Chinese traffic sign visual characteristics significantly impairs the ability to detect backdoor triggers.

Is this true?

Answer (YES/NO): NO